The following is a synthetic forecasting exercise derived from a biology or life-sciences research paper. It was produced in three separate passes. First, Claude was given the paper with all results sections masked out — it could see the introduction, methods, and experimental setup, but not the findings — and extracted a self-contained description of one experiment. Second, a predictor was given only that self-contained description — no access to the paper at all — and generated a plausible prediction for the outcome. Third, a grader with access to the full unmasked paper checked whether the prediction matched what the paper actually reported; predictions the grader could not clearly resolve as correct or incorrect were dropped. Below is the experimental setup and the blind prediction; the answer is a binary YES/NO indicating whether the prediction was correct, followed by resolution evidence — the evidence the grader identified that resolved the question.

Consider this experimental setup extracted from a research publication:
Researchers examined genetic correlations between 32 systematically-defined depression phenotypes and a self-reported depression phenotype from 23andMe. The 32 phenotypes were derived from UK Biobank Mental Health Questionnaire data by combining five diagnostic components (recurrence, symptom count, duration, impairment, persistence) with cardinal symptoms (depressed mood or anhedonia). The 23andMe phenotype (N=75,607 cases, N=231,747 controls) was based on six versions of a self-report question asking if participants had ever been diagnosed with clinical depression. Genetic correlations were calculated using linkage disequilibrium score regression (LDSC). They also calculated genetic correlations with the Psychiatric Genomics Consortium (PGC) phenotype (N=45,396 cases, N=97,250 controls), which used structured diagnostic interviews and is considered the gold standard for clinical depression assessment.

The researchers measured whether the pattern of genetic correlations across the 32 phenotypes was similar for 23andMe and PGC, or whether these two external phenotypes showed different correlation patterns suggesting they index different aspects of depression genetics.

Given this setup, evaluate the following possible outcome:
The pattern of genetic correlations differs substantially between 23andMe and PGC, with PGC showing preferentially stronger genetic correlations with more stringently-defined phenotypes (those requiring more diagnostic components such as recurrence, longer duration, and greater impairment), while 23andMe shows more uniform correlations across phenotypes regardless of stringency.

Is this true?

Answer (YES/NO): NO